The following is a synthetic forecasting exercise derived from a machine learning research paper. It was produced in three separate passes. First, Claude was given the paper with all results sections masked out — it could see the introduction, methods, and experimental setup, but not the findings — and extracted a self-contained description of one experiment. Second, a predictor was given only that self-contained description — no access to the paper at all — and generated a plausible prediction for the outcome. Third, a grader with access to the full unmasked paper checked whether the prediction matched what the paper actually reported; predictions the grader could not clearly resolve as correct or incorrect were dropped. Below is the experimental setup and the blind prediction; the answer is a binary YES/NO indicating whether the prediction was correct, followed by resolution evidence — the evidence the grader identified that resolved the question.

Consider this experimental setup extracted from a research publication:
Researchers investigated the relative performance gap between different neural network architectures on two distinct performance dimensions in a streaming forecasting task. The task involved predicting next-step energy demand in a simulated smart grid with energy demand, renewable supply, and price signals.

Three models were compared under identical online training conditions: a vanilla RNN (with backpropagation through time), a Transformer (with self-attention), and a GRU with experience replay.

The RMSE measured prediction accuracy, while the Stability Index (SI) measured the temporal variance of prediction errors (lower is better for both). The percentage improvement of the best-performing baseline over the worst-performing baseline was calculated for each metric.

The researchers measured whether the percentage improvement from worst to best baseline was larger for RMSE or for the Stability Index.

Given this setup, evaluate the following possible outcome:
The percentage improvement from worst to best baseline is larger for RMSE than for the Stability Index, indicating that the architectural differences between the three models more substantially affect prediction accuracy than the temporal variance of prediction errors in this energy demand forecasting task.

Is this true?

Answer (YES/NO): NO